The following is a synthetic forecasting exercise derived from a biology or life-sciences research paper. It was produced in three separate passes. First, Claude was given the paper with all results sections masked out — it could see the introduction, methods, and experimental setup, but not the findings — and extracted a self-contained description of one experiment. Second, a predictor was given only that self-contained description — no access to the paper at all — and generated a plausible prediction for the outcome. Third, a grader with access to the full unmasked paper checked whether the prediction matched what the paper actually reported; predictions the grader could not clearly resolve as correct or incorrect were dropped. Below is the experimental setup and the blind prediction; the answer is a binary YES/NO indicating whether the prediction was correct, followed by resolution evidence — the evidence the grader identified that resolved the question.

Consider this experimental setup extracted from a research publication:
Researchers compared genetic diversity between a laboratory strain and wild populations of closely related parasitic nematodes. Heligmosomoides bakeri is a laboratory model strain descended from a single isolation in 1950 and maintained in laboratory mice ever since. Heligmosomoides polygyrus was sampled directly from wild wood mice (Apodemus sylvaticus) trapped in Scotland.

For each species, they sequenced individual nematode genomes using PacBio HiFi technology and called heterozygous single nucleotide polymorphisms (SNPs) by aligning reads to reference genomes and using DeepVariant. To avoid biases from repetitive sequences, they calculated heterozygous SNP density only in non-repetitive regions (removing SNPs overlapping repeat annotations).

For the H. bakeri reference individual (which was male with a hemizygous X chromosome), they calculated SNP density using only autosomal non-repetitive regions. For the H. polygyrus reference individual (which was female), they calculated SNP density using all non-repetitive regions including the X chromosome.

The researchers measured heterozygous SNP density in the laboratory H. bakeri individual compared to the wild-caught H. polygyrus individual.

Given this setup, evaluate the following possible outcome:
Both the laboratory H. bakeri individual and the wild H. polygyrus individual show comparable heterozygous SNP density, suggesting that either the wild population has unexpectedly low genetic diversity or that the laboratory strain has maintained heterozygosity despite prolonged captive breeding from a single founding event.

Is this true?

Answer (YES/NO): NO